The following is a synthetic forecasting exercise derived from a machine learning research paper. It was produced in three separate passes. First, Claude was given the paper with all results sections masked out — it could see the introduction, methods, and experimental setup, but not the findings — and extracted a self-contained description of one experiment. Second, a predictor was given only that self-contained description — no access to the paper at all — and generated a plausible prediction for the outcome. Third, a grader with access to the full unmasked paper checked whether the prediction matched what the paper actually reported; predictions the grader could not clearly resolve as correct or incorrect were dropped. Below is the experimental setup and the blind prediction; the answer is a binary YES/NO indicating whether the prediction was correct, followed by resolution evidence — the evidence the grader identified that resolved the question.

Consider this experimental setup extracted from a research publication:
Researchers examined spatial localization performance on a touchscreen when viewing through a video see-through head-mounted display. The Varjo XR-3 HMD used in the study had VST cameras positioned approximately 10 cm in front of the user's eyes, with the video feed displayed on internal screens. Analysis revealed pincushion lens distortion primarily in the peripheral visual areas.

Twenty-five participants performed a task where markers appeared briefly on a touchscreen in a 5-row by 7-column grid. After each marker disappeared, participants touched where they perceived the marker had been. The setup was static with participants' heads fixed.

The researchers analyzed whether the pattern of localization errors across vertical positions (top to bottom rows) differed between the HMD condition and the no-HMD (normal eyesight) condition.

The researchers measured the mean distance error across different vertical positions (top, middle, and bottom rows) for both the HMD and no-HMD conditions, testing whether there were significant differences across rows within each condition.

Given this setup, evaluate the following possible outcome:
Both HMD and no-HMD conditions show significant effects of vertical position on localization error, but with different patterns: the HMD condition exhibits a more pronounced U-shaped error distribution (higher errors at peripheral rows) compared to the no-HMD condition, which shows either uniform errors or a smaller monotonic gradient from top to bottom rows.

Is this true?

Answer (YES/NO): NO